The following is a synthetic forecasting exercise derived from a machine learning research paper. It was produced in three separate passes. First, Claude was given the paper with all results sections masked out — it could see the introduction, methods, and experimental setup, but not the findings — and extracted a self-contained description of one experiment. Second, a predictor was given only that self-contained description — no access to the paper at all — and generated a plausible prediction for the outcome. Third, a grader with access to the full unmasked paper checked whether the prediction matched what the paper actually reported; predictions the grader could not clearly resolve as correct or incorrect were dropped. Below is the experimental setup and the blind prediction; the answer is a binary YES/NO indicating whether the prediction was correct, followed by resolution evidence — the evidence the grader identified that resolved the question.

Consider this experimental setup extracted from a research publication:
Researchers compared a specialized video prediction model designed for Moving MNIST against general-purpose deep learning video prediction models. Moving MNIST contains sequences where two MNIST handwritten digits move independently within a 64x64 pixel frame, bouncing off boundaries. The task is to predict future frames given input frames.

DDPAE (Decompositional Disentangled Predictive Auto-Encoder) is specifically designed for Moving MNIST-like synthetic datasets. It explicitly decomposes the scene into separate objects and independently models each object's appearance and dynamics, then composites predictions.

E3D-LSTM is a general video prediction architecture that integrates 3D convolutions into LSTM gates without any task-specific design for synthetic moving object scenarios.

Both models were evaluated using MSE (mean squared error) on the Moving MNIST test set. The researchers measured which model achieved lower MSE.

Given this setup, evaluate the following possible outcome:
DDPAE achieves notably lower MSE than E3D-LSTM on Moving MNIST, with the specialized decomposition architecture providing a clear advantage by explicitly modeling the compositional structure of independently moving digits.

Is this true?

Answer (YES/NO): NO